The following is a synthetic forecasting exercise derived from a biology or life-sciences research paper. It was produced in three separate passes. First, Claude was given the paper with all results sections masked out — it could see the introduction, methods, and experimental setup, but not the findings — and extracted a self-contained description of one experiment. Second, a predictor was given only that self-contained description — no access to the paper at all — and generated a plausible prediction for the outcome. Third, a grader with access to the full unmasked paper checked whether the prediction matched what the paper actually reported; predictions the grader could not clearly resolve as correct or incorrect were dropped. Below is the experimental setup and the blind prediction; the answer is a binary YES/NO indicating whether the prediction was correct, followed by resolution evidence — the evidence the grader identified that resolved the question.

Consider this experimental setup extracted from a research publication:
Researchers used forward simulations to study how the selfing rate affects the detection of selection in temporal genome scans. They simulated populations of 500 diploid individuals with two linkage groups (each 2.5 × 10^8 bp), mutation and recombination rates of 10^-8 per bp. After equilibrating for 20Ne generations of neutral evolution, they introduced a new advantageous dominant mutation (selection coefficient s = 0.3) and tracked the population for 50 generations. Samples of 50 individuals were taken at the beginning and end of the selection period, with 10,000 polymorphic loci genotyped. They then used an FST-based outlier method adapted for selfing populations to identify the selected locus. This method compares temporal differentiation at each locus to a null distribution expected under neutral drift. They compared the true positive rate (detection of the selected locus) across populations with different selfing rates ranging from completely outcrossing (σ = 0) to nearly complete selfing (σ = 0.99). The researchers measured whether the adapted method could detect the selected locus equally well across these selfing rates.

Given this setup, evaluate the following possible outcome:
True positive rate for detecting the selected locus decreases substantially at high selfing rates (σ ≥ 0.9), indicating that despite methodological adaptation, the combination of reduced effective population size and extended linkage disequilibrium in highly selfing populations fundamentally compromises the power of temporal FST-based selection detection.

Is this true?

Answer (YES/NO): YES